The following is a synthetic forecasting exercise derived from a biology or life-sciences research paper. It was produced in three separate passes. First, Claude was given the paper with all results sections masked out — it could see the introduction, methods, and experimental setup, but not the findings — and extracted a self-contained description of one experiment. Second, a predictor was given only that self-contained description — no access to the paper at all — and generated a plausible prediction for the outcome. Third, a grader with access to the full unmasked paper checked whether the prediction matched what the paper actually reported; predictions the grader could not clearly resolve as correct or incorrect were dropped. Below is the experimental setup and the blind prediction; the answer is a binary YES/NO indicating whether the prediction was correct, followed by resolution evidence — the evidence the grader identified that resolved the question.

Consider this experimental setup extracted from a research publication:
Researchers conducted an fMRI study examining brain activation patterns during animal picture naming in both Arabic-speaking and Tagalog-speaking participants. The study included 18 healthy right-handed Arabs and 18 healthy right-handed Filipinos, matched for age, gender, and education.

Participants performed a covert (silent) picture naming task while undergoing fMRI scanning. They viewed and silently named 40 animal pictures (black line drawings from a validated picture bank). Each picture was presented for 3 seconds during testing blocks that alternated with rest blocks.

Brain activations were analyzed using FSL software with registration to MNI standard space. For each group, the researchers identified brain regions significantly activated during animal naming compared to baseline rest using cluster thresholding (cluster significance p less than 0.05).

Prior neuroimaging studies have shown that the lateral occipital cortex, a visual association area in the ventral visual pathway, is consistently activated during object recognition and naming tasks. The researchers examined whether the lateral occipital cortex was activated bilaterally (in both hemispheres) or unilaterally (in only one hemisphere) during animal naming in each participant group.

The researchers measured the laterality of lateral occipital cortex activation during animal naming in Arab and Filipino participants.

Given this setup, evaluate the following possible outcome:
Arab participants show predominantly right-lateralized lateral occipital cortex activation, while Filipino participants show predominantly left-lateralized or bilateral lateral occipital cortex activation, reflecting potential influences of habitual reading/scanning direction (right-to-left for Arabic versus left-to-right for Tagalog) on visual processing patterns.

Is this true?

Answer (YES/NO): NO